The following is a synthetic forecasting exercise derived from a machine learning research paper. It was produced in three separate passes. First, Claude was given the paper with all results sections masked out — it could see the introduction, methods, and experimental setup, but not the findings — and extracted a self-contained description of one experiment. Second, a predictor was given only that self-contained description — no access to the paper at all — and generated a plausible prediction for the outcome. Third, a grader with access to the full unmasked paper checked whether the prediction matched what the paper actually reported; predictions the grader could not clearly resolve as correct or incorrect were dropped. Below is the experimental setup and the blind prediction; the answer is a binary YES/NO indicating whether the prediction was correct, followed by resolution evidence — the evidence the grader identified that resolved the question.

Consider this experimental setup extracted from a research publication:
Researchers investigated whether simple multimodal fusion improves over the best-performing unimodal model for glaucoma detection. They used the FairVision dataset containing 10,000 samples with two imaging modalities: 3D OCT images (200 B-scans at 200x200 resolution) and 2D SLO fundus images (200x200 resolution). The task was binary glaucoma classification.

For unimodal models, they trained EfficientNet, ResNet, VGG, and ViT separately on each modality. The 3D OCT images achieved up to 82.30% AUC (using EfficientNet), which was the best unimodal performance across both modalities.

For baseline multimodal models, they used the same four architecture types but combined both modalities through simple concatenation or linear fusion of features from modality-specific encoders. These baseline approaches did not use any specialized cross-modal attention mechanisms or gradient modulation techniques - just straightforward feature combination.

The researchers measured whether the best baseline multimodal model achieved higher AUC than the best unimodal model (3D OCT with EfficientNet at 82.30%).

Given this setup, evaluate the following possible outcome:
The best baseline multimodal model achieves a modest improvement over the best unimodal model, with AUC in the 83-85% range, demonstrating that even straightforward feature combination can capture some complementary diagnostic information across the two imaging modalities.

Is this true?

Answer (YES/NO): NO